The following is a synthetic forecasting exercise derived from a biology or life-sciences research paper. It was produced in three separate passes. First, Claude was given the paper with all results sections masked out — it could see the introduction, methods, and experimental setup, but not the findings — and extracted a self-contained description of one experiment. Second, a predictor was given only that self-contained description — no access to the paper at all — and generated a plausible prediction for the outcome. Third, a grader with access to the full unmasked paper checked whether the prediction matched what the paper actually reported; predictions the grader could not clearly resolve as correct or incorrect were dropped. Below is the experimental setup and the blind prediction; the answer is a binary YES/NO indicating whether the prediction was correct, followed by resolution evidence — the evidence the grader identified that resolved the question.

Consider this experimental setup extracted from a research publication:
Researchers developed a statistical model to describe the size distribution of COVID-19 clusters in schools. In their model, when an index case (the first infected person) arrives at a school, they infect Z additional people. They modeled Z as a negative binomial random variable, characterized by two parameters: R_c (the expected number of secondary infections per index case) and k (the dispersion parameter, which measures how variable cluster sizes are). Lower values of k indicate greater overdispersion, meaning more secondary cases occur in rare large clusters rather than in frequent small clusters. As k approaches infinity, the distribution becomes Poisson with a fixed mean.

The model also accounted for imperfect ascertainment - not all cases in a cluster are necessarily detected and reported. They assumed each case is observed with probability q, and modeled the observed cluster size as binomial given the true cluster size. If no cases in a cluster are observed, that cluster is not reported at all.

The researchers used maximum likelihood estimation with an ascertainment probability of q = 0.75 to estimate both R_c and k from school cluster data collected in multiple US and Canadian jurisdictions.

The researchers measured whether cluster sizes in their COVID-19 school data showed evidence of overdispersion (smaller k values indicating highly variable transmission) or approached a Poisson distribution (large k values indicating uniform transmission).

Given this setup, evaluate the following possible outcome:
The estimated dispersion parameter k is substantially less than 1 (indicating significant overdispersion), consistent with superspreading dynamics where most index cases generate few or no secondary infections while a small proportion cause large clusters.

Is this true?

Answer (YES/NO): YES